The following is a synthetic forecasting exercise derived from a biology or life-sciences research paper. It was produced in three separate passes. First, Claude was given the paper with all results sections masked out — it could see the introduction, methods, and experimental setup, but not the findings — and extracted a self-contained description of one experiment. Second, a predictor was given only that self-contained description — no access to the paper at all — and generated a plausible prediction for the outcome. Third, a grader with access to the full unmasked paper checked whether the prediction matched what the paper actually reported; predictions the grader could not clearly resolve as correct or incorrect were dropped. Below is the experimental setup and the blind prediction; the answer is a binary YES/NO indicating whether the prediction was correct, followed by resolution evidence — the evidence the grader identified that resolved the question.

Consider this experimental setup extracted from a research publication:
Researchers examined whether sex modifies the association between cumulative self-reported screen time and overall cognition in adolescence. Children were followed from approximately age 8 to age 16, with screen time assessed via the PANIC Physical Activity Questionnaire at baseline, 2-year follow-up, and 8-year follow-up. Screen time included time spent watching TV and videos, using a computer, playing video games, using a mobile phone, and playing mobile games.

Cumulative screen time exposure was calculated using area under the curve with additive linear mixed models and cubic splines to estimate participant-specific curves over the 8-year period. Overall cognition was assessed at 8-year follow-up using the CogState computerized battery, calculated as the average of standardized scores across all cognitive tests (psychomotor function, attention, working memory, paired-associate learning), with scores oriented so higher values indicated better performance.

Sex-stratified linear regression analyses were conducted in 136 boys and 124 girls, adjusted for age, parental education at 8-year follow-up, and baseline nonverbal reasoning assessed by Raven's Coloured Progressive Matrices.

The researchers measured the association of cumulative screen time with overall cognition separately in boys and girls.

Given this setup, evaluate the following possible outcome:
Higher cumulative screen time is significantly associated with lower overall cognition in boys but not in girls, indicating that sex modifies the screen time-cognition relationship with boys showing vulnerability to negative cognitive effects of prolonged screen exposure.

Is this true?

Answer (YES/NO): NO